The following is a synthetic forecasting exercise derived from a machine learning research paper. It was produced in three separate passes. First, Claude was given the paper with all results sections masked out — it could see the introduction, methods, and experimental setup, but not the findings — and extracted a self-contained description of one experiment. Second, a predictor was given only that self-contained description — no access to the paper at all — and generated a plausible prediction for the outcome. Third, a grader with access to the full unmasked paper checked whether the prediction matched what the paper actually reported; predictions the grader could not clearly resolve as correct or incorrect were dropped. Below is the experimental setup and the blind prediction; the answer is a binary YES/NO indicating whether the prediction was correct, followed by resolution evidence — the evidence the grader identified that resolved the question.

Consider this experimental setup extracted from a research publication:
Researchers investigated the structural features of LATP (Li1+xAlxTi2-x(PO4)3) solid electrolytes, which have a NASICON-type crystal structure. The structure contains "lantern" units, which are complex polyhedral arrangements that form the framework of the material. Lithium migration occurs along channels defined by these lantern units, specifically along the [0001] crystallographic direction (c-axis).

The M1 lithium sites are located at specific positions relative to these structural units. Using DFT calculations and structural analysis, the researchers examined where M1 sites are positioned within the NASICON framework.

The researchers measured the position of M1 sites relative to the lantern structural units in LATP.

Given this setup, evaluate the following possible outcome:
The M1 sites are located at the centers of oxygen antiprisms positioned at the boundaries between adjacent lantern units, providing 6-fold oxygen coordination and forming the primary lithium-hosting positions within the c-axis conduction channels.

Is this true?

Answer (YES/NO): YES